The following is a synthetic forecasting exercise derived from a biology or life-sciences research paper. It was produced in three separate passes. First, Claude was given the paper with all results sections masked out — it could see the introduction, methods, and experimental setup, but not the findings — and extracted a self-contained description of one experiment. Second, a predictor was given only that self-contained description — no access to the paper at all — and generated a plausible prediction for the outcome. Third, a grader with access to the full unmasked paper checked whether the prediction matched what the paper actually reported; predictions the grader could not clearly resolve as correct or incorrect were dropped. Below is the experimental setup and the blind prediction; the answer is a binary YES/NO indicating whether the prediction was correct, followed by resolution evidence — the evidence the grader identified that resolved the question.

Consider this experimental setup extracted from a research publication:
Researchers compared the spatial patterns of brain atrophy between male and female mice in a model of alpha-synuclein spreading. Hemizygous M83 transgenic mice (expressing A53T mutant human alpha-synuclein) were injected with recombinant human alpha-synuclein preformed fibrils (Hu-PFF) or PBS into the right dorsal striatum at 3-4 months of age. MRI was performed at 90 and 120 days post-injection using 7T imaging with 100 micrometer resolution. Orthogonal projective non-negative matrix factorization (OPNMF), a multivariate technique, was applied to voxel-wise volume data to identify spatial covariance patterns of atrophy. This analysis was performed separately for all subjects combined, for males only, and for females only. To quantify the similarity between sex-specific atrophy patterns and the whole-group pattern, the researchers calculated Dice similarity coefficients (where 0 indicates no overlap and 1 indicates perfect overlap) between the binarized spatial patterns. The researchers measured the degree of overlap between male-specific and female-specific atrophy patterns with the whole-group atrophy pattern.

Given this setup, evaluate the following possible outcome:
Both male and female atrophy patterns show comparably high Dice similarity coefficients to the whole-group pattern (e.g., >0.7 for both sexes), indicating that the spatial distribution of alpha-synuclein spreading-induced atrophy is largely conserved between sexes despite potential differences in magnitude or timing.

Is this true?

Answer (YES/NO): NO